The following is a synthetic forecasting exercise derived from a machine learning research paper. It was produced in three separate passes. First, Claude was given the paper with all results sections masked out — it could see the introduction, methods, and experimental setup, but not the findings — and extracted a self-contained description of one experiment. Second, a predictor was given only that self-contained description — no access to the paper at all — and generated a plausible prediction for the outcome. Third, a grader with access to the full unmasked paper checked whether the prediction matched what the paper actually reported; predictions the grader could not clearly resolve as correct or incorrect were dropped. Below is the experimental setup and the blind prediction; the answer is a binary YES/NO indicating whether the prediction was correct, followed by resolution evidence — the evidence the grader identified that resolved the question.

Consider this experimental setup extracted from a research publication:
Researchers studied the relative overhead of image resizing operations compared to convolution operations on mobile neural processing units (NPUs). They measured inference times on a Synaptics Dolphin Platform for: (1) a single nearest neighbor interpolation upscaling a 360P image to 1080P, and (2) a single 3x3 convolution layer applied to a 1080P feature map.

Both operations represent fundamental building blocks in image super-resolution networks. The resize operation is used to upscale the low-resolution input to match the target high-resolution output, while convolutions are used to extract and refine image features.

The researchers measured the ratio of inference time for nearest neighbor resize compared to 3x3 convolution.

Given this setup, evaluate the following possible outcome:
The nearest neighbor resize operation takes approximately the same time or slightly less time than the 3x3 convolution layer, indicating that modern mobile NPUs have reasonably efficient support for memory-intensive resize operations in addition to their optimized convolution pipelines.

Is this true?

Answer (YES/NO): NO